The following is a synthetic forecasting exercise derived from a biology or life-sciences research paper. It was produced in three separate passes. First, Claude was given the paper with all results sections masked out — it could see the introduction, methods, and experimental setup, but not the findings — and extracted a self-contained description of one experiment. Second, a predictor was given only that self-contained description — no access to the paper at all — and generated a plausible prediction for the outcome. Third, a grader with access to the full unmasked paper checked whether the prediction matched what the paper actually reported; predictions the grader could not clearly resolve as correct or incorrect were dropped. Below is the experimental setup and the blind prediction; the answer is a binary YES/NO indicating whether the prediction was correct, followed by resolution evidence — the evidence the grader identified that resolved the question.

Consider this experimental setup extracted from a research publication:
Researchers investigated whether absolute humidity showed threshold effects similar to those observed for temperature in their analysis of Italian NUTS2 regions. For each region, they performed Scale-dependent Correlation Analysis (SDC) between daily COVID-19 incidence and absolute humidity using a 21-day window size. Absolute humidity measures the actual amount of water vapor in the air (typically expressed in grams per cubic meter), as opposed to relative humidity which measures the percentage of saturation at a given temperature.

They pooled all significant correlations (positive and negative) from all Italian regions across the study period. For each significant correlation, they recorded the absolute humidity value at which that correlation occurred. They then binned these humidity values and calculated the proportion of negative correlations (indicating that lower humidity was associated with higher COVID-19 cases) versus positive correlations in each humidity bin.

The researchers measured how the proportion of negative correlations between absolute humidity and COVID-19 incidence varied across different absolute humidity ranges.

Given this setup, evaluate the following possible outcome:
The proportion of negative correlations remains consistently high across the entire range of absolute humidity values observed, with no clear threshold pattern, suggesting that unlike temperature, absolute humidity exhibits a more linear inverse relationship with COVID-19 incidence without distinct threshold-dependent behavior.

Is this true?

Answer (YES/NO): NO